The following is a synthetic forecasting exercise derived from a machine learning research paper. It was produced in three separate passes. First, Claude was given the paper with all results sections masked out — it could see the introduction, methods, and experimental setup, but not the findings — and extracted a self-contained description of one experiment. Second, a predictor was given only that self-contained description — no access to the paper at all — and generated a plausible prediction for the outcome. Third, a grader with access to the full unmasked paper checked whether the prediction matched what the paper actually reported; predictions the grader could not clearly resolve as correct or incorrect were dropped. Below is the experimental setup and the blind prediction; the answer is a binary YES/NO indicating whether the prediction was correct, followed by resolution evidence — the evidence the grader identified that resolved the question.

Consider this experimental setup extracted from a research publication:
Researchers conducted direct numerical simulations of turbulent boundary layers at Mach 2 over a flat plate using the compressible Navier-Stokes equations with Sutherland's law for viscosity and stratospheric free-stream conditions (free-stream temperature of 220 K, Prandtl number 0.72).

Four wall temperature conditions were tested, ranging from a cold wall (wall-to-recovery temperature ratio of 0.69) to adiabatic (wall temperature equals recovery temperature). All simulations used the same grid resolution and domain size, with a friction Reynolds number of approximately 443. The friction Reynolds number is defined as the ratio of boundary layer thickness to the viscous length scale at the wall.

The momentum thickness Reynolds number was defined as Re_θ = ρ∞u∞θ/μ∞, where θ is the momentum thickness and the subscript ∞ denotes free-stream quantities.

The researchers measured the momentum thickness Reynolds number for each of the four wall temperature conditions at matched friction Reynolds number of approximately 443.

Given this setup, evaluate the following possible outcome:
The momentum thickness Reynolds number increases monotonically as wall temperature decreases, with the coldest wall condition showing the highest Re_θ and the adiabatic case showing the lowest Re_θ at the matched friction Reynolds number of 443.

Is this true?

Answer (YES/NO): NO